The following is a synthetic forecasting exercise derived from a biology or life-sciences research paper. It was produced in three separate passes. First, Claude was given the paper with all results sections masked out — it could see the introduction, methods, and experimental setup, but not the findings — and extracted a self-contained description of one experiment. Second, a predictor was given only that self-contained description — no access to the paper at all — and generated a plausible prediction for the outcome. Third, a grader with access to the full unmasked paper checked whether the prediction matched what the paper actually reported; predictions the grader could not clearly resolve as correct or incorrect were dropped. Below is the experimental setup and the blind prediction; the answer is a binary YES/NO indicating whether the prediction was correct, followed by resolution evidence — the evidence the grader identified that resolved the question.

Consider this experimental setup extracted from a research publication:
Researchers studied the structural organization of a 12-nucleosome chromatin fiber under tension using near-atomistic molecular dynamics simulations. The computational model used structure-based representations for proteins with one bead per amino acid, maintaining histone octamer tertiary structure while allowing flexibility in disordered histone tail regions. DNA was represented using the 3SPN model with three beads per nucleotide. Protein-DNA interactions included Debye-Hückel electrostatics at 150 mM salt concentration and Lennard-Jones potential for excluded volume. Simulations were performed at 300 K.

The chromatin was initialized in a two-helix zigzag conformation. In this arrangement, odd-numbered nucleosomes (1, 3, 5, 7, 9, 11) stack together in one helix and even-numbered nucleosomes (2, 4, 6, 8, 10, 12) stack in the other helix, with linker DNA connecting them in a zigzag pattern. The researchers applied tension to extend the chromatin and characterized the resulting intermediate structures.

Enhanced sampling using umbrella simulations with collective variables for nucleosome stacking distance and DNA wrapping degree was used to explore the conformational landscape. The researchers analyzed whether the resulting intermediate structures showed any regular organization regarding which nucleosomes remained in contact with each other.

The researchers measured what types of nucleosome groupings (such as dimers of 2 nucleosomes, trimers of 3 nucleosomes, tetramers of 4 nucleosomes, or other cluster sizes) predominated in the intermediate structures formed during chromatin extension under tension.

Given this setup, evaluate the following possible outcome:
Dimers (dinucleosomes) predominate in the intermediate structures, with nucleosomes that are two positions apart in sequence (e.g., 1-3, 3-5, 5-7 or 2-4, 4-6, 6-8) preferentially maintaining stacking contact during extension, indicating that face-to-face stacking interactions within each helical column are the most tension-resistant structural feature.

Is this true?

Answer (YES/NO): NO